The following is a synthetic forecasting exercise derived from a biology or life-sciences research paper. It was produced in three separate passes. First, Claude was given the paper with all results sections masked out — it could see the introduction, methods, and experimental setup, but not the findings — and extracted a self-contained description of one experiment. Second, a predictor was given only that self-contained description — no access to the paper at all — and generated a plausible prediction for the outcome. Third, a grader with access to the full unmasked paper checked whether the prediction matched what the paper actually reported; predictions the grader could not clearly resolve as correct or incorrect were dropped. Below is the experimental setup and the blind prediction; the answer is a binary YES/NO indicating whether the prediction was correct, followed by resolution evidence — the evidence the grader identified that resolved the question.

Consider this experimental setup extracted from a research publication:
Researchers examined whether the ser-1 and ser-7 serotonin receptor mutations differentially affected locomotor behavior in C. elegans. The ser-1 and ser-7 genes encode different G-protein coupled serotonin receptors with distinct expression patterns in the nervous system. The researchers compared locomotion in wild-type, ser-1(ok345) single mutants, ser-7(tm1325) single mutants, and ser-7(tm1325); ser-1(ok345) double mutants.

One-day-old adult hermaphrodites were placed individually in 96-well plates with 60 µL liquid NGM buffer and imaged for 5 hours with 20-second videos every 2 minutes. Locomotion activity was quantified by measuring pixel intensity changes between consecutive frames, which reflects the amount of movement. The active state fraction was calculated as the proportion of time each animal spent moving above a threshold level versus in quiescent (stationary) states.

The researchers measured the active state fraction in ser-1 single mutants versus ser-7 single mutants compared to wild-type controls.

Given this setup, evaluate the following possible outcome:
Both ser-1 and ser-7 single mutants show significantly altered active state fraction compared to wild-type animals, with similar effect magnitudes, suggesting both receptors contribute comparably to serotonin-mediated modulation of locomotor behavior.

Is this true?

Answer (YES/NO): YES